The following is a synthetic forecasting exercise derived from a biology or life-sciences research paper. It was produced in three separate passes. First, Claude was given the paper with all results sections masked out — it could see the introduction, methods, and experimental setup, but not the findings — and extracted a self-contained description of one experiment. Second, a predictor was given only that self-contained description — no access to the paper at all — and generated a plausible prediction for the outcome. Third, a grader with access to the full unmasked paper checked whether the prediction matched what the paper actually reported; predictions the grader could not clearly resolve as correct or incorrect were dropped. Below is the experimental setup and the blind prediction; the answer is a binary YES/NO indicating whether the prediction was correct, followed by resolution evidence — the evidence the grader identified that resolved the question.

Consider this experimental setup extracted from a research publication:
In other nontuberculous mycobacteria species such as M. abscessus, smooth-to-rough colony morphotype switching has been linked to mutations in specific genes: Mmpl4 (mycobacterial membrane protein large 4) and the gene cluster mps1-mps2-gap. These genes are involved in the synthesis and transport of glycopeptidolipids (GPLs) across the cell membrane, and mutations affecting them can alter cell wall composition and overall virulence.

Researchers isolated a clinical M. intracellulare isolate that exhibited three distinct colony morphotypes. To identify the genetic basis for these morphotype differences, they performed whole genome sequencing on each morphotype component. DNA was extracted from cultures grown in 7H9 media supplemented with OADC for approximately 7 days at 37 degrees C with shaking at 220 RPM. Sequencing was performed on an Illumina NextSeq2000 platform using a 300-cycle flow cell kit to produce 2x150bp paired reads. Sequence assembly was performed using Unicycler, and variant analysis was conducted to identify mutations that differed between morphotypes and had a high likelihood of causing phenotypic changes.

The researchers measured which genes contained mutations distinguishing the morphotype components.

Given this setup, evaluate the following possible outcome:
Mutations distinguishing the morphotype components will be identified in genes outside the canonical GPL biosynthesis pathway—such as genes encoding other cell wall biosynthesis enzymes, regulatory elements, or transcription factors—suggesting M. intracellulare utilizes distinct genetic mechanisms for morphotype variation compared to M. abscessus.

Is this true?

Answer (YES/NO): YES